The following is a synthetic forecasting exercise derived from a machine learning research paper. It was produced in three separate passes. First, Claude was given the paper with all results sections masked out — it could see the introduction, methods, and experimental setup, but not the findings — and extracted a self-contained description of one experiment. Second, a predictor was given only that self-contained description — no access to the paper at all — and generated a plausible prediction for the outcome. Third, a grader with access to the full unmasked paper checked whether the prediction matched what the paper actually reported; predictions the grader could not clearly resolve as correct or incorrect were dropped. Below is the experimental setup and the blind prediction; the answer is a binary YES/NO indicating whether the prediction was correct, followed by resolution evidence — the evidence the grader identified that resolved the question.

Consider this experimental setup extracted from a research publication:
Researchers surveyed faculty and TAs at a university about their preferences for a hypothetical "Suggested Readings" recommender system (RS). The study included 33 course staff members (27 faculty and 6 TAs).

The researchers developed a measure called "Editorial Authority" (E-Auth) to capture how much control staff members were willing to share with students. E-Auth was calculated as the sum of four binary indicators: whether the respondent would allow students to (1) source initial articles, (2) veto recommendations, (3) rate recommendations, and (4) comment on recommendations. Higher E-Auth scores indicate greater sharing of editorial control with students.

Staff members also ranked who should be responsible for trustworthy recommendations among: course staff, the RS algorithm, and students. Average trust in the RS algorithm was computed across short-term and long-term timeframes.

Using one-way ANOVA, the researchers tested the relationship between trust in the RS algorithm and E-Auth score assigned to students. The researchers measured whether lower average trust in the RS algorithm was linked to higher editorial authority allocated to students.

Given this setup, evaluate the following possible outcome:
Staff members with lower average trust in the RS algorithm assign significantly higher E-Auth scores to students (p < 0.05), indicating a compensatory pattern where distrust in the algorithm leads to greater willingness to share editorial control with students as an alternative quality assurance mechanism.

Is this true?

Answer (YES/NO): YES